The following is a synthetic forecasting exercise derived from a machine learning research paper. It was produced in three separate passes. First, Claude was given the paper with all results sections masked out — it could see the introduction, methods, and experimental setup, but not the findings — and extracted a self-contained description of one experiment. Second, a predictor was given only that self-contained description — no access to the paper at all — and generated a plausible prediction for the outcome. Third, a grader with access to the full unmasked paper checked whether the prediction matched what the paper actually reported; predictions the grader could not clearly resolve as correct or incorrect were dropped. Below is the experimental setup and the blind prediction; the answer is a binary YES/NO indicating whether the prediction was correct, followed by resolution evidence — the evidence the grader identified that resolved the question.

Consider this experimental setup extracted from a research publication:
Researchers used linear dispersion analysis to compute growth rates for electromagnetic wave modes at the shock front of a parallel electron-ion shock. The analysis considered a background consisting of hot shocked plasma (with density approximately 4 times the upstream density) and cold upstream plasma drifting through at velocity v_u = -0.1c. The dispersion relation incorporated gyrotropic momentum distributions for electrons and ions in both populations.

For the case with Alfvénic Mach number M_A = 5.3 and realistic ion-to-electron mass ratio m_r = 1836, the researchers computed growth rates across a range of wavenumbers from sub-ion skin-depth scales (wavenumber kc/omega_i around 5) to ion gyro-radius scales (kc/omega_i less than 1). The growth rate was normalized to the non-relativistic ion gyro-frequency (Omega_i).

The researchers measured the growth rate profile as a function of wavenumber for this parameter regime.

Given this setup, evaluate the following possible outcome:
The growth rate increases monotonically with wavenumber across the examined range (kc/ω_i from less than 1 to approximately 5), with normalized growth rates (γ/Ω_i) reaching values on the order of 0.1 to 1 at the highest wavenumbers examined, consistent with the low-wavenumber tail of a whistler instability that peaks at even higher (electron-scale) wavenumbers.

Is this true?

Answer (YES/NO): NO